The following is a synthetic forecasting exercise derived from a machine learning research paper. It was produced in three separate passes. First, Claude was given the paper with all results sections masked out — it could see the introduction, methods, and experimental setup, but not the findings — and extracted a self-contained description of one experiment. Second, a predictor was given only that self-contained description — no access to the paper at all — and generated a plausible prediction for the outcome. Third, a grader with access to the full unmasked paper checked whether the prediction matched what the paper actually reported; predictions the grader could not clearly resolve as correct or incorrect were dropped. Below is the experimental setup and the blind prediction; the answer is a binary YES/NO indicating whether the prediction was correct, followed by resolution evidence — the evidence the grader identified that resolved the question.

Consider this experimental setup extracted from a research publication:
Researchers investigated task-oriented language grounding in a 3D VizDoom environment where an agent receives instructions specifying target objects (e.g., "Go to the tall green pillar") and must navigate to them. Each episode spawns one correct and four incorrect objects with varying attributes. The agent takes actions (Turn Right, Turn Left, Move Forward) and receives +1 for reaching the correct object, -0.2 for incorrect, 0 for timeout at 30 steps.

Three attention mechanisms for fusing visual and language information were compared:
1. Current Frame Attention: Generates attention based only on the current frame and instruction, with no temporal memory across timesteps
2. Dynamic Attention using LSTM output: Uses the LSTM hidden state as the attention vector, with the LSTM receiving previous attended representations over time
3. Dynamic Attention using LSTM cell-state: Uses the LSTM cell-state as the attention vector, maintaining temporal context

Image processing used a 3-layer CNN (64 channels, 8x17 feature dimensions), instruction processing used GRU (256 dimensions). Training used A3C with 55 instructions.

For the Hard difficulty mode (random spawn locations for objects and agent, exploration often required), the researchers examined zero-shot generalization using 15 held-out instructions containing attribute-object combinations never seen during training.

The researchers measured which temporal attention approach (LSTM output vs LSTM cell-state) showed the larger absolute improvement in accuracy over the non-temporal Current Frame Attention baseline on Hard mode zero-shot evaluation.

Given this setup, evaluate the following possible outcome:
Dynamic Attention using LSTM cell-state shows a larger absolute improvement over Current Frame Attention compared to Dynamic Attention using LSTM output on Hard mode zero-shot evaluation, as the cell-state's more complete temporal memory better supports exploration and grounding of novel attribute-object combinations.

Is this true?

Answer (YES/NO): YES